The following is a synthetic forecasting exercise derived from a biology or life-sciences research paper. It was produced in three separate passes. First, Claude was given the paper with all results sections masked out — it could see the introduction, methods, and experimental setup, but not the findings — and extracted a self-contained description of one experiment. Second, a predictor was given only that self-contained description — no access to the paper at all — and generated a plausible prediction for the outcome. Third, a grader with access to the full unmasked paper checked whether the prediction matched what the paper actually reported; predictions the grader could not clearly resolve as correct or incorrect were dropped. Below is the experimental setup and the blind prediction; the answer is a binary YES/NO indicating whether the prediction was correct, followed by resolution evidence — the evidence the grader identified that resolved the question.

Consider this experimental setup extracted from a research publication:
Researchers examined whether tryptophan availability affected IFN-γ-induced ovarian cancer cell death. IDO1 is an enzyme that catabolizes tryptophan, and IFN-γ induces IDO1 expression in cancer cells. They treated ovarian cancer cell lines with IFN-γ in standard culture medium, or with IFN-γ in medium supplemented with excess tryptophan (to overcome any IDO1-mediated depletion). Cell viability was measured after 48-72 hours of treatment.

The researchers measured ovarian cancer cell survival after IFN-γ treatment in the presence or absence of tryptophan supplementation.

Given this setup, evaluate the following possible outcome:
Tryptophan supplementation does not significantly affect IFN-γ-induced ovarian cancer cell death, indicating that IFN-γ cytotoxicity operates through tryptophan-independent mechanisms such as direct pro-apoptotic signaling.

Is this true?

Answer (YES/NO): NO